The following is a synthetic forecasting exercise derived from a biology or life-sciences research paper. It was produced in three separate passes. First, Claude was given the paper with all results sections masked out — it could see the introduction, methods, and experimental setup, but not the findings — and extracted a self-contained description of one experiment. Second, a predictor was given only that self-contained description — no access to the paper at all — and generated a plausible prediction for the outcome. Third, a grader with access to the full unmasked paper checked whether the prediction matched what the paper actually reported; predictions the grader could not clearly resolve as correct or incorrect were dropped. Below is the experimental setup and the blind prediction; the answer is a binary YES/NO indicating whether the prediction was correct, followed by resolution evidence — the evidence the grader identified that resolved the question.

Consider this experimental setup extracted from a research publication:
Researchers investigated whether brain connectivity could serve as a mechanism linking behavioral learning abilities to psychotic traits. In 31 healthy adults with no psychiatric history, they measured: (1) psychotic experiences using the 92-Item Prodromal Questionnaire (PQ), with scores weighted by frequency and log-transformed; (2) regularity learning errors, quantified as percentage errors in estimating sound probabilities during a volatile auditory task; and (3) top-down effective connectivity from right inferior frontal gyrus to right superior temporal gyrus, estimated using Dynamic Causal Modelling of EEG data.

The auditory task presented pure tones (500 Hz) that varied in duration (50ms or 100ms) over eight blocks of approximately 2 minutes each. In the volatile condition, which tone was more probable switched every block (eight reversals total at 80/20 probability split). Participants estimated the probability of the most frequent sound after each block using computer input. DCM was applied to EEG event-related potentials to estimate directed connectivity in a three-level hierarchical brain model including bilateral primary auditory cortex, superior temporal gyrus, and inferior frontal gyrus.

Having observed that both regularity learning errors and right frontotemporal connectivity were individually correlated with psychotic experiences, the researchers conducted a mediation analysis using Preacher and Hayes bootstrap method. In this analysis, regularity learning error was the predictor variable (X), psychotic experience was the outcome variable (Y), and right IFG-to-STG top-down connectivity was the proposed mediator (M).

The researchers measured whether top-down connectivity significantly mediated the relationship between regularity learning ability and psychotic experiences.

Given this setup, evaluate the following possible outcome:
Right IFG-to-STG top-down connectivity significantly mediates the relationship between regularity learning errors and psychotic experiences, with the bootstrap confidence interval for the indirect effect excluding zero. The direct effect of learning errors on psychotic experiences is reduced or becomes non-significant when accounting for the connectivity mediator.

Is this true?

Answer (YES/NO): YES